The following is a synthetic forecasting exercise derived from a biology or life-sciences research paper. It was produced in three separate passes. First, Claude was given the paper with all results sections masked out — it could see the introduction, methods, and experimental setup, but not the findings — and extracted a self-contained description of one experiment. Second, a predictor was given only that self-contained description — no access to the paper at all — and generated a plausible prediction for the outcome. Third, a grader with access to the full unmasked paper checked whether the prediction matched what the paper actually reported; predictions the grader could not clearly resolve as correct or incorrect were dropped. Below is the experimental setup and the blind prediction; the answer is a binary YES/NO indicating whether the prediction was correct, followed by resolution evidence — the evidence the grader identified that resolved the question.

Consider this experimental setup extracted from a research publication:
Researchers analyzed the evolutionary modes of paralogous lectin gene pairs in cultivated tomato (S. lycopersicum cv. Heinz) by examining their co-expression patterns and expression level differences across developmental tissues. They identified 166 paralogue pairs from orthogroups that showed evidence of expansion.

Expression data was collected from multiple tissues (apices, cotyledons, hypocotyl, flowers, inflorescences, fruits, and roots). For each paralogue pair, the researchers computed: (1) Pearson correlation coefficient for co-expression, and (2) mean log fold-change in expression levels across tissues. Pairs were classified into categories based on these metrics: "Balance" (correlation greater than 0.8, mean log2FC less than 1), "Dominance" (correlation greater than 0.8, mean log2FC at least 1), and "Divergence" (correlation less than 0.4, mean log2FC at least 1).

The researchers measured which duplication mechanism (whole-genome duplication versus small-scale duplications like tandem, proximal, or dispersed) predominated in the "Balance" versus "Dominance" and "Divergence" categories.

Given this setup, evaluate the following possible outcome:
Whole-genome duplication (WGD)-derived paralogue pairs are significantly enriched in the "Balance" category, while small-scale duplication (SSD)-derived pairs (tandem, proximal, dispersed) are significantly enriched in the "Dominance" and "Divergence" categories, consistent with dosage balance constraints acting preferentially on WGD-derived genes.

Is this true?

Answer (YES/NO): YES